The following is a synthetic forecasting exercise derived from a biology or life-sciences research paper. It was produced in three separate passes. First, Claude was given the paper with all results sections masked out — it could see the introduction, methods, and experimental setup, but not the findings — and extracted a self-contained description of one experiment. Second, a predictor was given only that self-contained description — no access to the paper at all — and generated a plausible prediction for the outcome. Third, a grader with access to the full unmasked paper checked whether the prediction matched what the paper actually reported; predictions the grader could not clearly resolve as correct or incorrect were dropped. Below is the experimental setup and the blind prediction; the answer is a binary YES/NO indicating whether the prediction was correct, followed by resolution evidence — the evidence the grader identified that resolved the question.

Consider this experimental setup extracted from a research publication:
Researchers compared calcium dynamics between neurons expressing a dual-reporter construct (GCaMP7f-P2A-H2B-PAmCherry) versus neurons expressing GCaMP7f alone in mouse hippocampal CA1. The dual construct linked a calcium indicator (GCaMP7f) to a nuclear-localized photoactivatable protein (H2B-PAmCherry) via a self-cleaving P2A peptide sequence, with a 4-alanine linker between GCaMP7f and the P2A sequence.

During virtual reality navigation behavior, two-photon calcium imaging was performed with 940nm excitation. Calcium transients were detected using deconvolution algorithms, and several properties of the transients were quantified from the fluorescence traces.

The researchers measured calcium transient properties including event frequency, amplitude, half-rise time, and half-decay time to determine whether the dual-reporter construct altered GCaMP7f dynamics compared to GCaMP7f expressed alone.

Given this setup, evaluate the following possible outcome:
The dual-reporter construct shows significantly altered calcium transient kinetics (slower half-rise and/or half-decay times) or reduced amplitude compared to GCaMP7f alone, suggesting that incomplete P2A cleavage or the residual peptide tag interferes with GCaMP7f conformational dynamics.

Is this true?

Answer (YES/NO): NO